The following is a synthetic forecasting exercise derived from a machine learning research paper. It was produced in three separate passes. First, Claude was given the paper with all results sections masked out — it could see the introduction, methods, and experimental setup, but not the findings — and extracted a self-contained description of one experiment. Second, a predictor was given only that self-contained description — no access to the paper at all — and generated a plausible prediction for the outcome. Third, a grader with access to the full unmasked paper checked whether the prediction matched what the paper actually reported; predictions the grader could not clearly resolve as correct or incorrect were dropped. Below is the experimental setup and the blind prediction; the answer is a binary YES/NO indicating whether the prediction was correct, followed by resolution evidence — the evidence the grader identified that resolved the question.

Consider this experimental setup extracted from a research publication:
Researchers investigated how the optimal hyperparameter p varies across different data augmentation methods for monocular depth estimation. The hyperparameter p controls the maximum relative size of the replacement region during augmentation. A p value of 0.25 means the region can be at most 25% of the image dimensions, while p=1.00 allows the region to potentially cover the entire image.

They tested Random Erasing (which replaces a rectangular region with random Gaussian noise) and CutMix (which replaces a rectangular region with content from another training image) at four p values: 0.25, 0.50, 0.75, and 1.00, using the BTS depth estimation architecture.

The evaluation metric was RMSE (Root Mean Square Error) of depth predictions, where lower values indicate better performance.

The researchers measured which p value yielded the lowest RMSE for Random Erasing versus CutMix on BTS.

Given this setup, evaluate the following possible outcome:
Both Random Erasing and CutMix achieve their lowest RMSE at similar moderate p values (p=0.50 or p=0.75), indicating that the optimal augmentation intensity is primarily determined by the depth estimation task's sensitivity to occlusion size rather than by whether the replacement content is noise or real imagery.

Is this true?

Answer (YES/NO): NO